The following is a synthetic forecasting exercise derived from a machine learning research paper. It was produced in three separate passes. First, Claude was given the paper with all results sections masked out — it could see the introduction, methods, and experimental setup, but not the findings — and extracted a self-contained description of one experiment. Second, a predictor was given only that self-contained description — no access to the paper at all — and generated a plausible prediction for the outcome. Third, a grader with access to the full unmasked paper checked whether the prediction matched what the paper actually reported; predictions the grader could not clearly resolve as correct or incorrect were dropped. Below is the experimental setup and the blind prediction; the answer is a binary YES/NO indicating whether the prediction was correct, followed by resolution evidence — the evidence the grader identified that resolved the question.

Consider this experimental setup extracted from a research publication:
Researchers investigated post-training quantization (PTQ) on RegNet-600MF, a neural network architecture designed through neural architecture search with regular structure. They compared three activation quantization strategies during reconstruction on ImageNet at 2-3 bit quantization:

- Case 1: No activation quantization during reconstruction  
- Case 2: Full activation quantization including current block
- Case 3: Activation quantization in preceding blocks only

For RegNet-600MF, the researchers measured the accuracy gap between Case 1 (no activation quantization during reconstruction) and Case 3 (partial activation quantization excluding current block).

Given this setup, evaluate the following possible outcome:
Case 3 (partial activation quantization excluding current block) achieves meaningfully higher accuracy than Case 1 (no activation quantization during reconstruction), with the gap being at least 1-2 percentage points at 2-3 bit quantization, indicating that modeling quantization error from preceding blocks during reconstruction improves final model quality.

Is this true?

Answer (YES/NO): YES